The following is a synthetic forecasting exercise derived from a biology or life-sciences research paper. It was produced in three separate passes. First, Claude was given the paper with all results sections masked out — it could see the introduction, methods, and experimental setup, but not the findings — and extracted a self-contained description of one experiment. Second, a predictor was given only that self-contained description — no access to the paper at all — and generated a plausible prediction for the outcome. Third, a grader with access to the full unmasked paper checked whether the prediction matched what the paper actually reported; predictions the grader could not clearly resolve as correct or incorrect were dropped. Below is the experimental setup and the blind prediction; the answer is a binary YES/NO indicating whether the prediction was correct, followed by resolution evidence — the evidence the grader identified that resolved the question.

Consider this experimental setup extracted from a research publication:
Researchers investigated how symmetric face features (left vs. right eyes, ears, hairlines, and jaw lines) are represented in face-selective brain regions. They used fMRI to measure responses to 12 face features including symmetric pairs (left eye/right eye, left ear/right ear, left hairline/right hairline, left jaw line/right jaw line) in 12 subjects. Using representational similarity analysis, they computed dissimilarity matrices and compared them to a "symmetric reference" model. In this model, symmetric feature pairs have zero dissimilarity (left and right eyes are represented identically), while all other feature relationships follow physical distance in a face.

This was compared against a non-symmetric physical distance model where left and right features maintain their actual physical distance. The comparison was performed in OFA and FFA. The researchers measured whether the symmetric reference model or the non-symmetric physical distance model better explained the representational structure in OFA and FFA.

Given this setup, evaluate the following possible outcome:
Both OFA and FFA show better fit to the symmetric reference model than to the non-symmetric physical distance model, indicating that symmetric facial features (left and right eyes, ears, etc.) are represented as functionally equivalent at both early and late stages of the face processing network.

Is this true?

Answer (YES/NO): NO